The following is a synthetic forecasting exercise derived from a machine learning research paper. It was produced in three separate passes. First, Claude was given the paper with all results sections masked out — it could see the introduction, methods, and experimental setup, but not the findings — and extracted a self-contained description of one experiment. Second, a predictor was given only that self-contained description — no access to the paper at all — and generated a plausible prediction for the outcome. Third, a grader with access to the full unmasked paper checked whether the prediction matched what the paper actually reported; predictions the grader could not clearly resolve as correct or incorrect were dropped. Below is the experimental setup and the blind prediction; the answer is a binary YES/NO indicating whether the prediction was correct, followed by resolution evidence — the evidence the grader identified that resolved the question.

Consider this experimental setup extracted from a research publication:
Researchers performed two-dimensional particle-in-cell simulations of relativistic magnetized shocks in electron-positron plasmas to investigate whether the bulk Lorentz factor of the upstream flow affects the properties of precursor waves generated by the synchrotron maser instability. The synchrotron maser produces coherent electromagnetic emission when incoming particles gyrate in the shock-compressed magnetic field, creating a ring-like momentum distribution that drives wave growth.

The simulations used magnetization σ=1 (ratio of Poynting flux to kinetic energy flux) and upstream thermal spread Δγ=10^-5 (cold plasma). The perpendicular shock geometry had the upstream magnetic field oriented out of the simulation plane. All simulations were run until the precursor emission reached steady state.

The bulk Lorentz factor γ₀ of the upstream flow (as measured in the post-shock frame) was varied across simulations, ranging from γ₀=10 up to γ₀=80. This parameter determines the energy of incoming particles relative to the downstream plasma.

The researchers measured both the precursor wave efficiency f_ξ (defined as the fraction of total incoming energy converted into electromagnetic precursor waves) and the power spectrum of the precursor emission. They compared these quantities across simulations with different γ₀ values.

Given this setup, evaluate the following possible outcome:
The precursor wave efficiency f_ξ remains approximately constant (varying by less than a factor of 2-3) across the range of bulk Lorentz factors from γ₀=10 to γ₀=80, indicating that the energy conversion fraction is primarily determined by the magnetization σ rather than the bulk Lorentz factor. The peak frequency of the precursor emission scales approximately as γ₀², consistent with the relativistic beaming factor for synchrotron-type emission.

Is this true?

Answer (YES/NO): NO